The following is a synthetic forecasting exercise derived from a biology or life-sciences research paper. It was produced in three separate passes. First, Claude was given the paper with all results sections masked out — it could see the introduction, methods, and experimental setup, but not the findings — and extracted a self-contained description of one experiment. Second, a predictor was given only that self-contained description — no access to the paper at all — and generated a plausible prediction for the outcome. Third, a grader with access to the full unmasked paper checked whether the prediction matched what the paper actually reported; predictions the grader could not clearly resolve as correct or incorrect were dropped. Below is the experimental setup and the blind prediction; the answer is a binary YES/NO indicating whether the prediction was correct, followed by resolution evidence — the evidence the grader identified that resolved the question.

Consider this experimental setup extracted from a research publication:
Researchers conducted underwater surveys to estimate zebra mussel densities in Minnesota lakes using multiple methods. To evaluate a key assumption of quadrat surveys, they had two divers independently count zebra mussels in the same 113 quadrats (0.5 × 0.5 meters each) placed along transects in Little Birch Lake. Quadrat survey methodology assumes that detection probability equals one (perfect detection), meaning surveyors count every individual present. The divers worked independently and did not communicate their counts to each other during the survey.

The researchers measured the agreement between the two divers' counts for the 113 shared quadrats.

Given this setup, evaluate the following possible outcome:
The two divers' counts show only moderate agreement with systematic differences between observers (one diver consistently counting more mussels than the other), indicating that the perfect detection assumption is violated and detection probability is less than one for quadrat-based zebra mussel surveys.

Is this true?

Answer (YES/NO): NO